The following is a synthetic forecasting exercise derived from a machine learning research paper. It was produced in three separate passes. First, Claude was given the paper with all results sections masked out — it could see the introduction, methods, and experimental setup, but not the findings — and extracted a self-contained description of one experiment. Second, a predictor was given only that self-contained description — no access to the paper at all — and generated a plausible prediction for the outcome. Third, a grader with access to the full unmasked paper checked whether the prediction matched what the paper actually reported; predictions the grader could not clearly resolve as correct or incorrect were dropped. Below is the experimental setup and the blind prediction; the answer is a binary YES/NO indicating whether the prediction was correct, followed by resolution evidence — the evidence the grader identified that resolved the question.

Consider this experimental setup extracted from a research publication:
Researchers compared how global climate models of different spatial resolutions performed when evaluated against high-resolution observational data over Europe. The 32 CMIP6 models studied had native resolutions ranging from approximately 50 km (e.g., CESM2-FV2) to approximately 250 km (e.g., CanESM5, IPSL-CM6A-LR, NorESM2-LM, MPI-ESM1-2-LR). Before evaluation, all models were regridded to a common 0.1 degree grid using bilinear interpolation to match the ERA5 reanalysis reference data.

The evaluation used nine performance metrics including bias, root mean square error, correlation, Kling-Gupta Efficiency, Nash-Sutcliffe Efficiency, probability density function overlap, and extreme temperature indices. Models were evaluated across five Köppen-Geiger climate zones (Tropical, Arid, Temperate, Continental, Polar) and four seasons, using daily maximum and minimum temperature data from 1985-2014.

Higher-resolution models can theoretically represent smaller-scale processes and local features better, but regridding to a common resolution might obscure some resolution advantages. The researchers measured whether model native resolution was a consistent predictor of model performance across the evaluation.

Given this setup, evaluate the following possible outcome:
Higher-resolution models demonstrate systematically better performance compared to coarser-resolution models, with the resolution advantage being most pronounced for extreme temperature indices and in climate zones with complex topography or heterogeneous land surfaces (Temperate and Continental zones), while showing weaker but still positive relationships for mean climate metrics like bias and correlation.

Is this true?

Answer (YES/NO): NO